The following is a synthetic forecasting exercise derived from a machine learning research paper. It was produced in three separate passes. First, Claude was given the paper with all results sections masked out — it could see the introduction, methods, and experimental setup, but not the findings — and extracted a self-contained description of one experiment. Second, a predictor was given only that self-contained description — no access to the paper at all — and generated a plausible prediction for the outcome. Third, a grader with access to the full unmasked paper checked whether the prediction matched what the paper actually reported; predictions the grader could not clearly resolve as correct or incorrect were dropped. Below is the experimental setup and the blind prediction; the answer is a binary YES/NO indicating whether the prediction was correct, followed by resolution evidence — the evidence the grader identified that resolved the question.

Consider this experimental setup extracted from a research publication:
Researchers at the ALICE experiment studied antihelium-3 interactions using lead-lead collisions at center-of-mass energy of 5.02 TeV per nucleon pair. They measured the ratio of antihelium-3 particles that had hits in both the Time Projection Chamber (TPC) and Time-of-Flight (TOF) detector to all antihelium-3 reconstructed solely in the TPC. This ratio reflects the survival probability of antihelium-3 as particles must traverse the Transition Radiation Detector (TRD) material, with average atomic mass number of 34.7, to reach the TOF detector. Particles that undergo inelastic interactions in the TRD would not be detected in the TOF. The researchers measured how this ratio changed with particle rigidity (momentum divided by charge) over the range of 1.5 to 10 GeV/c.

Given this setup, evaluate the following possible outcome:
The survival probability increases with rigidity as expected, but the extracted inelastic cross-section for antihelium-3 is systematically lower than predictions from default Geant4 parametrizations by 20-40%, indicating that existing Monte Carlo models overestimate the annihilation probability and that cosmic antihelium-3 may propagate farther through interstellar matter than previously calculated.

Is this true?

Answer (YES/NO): NO